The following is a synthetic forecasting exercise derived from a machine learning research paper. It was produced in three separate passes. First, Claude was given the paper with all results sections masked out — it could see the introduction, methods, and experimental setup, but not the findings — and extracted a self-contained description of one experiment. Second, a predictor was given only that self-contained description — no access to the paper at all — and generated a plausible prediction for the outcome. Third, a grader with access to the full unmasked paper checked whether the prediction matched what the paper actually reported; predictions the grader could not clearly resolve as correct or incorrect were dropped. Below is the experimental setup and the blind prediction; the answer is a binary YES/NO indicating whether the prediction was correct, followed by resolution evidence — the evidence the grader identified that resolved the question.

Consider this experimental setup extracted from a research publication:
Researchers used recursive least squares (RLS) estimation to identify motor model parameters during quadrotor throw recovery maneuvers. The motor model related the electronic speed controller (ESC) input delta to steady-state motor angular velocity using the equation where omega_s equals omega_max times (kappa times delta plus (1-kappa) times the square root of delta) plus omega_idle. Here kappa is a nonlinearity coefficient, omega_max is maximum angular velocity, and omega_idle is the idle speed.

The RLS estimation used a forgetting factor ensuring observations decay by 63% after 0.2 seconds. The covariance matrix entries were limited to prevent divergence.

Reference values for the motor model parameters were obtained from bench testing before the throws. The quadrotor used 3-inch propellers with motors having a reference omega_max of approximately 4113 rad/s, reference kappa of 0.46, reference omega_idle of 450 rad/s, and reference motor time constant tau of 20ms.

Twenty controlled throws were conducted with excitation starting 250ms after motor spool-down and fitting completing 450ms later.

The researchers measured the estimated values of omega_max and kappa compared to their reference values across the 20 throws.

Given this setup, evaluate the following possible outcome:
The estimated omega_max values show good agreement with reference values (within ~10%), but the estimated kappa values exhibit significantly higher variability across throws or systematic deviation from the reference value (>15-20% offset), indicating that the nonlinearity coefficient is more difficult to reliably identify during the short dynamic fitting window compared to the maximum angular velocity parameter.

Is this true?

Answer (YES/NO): NO